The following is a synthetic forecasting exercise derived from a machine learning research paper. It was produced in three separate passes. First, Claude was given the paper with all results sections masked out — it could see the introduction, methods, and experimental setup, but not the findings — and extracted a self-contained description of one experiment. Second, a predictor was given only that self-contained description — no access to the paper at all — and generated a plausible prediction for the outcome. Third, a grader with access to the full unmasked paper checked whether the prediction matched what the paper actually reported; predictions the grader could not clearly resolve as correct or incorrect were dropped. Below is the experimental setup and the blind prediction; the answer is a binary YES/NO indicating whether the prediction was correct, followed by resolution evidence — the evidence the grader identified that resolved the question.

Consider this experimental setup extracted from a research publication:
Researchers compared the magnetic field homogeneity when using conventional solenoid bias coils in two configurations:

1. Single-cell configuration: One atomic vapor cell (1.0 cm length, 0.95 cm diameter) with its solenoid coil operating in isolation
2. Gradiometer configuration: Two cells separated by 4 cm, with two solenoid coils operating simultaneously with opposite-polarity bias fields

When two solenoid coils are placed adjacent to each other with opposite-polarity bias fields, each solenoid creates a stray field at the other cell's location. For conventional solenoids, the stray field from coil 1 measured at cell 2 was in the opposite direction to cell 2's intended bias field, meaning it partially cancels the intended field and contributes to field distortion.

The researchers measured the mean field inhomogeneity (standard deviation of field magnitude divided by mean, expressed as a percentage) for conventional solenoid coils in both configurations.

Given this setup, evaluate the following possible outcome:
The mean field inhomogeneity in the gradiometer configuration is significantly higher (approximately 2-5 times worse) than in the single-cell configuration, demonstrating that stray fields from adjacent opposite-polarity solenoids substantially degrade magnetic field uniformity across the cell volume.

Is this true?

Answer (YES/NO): NO